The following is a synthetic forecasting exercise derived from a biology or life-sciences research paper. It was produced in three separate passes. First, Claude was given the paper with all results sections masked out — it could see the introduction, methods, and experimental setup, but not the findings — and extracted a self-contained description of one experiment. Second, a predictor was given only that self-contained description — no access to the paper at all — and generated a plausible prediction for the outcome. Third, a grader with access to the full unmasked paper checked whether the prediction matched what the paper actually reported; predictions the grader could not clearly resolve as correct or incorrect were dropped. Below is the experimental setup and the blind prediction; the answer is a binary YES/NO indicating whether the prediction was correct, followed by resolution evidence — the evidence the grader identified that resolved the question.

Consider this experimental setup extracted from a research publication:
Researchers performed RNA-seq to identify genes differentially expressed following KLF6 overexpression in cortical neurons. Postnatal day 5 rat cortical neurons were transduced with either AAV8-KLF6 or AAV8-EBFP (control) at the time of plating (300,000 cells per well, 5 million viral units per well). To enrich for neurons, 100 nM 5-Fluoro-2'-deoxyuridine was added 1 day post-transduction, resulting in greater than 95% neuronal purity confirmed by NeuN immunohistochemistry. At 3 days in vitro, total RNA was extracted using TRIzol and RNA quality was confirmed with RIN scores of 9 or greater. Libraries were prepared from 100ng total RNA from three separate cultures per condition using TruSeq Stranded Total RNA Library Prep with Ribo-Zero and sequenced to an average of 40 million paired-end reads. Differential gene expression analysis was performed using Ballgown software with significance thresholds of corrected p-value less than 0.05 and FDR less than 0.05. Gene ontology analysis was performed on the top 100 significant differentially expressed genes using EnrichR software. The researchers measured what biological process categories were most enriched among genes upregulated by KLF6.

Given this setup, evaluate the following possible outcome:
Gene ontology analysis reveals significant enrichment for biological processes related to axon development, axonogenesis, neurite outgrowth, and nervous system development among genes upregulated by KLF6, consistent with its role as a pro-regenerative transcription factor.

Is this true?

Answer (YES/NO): NO